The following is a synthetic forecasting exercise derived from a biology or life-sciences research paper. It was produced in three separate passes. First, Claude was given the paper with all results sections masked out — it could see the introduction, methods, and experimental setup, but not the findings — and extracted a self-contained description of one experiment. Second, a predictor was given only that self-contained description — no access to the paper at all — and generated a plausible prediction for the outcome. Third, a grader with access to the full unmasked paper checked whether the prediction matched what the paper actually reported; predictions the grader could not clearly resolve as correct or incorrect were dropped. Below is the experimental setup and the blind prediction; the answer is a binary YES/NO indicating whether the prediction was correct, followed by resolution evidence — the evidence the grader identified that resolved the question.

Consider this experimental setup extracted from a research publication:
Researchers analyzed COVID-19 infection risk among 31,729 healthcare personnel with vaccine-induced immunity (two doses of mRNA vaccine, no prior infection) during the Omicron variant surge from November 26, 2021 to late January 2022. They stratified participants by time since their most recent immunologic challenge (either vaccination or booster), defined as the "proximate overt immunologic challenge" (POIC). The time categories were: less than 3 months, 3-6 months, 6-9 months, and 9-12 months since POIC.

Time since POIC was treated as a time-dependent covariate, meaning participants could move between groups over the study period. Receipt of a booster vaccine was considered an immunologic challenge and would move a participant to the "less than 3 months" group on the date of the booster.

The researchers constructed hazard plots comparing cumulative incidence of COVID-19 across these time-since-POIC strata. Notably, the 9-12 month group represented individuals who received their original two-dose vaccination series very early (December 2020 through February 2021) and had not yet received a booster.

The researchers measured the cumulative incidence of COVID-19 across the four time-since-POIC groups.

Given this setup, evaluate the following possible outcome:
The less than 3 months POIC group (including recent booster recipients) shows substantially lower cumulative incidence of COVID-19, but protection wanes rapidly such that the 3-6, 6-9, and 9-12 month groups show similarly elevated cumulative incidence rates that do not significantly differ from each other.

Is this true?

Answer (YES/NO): NO